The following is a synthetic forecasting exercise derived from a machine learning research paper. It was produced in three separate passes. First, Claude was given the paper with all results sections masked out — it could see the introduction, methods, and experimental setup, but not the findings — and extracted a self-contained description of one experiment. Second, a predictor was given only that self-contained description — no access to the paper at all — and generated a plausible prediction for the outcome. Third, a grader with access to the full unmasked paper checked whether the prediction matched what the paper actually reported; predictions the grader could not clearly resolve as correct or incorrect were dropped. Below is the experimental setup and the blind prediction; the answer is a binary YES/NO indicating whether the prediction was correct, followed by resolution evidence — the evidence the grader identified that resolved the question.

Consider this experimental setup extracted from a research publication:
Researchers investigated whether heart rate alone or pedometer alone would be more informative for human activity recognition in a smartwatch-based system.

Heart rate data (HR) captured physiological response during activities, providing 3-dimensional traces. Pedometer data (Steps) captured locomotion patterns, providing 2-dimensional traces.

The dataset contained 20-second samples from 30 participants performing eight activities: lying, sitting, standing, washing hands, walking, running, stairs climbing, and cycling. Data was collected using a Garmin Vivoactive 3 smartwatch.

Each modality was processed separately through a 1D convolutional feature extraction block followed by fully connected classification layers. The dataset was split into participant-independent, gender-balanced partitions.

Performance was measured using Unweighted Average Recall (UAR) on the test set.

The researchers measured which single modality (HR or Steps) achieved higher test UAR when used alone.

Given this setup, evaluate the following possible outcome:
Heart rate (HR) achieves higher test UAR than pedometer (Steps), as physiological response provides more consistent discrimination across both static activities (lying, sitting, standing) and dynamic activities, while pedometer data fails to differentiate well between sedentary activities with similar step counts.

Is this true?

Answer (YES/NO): NO